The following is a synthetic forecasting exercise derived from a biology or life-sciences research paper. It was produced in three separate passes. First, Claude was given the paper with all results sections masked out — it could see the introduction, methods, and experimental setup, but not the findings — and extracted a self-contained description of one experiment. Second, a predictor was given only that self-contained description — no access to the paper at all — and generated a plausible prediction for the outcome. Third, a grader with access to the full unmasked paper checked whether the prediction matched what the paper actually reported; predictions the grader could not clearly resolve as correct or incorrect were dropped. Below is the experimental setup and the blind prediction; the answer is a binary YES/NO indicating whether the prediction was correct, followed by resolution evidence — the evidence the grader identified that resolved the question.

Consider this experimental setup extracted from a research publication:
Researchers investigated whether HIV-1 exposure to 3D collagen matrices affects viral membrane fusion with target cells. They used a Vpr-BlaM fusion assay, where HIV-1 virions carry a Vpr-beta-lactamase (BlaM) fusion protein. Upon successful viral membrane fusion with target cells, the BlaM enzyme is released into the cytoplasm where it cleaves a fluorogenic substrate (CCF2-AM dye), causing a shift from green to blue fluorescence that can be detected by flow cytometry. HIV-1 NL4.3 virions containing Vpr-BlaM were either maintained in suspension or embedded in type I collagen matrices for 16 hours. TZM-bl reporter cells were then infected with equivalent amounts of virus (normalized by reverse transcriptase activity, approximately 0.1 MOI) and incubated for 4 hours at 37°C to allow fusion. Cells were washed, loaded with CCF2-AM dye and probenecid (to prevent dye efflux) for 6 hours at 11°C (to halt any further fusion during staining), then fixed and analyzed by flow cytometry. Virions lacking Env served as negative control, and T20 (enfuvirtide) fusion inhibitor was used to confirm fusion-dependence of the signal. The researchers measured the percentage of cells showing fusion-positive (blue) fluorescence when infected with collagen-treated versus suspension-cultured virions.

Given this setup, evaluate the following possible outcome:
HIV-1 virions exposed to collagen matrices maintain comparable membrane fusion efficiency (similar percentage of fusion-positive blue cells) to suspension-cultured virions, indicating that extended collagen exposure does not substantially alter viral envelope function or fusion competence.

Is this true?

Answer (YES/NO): NO